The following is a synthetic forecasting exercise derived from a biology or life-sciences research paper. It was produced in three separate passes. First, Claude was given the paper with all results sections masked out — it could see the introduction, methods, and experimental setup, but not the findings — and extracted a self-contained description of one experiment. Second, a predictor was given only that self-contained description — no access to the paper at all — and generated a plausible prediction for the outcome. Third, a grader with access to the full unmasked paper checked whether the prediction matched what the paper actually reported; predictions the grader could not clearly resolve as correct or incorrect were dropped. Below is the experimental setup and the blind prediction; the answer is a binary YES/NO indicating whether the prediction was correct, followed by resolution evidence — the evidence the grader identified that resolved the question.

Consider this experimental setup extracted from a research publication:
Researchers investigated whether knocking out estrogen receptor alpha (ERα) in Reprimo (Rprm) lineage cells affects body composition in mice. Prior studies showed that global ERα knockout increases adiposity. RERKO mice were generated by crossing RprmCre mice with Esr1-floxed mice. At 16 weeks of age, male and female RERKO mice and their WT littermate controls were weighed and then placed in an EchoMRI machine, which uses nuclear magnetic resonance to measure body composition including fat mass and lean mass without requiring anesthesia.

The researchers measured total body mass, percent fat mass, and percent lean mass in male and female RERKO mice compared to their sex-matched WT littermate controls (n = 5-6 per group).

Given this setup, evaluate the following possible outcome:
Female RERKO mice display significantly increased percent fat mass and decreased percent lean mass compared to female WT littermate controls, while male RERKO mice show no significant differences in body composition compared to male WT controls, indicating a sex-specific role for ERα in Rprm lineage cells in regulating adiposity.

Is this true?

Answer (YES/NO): NO